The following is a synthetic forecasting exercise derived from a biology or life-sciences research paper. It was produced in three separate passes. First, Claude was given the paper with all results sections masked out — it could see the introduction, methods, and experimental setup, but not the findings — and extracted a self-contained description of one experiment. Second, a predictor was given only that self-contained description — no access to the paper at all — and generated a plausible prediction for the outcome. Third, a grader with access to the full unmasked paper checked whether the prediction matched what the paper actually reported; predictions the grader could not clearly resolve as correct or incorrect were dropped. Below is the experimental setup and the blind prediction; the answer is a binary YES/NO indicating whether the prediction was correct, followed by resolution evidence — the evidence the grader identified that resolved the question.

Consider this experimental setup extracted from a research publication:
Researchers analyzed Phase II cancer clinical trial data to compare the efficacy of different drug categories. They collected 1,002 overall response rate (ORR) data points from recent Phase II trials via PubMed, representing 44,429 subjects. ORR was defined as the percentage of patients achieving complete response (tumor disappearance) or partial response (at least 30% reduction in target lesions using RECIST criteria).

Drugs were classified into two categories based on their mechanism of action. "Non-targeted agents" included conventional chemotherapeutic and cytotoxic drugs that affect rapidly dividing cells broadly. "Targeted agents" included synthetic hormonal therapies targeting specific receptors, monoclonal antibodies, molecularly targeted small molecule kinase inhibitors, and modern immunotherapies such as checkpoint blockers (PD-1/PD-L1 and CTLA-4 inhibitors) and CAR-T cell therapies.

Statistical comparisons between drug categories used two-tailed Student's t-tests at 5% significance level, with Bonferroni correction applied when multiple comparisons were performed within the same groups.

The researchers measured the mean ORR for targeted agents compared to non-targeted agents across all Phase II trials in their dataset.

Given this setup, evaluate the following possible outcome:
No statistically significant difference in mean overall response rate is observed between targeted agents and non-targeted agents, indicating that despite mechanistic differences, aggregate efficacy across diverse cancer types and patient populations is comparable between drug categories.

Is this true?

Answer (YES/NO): YES